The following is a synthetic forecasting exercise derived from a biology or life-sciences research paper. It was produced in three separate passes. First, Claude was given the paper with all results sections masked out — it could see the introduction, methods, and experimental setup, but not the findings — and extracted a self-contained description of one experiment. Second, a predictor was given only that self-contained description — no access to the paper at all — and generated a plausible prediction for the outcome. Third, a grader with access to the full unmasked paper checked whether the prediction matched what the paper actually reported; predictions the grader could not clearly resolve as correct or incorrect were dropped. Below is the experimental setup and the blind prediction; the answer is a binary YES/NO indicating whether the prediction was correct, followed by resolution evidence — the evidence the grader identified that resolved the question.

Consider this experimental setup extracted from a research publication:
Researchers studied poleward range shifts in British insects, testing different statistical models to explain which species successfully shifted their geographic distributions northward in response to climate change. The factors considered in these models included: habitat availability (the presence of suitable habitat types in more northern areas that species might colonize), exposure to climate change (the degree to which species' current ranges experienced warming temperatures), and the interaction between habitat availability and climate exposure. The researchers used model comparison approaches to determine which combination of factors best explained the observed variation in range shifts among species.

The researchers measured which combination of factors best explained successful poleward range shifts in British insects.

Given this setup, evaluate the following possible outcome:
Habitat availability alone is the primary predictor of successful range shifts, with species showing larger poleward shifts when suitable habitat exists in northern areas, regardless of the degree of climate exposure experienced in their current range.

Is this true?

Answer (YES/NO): NO